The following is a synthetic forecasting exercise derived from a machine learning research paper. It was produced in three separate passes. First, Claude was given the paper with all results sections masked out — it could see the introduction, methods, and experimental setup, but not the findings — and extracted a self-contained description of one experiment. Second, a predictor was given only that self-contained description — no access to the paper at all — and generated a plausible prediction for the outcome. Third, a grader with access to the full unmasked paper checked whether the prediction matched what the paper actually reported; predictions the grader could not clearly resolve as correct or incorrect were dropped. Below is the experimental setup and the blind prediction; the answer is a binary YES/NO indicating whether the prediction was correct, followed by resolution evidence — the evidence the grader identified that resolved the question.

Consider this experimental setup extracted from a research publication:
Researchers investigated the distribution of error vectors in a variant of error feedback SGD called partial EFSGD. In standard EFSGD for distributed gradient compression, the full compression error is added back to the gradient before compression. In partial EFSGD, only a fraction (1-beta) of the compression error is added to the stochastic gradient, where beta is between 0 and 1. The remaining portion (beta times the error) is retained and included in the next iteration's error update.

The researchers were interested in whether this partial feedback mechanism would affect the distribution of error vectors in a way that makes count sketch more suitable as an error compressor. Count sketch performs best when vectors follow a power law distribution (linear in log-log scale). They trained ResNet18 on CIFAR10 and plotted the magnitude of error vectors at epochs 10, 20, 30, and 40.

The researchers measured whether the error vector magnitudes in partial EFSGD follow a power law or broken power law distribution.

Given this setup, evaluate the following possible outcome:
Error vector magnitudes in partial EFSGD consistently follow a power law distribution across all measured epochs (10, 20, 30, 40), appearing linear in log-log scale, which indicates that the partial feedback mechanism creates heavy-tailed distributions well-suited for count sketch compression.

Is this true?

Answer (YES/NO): NO